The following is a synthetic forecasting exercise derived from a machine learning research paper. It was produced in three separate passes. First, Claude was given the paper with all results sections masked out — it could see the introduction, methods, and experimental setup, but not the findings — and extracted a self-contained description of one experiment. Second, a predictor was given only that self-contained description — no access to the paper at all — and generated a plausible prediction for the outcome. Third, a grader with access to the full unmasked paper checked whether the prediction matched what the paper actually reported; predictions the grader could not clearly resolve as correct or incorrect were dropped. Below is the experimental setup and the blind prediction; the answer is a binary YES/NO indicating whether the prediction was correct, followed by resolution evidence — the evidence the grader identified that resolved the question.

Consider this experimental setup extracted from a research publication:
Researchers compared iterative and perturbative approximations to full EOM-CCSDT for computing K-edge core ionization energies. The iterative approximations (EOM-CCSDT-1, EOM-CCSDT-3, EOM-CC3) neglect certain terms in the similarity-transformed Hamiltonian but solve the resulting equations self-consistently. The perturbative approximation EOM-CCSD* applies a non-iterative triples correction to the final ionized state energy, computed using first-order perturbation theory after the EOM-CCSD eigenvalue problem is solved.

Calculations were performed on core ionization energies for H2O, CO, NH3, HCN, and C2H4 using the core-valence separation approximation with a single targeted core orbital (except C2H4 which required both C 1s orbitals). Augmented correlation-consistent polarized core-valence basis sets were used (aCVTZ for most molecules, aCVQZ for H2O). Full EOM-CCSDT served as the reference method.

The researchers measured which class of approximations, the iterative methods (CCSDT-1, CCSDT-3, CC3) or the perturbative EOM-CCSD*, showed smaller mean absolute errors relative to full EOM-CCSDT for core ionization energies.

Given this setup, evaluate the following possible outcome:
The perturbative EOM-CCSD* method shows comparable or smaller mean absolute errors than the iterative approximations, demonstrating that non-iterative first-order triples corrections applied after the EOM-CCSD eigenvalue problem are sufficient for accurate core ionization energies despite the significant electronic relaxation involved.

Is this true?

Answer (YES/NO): YES